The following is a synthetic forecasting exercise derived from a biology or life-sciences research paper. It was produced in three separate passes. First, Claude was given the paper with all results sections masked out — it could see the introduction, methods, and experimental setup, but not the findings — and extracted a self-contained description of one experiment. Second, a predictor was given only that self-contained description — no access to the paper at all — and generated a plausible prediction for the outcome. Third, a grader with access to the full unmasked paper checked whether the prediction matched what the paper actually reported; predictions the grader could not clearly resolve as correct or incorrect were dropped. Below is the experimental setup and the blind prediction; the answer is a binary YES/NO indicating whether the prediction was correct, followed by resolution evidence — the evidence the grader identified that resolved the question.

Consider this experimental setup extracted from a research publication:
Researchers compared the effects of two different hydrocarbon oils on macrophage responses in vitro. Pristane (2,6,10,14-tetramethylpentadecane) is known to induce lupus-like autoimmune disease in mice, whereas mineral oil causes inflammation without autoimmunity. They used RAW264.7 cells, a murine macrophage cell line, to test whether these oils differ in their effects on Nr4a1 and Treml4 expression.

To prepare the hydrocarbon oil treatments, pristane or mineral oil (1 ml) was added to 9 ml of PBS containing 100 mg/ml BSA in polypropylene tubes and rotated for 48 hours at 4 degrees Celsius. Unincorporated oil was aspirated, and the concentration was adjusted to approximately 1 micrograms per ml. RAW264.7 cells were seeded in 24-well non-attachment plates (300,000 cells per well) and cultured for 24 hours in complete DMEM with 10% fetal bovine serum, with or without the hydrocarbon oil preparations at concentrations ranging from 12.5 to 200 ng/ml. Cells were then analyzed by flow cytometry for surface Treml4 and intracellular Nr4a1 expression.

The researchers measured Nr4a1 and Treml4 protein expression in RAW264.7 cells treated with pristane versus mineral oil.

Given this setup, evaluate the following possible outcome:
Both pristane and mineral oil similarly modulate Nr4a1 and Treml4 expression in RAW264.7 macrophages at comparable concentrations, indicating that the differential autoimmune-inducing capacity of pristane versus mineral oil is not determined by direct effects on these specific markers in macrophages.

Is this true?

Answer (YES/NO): NO